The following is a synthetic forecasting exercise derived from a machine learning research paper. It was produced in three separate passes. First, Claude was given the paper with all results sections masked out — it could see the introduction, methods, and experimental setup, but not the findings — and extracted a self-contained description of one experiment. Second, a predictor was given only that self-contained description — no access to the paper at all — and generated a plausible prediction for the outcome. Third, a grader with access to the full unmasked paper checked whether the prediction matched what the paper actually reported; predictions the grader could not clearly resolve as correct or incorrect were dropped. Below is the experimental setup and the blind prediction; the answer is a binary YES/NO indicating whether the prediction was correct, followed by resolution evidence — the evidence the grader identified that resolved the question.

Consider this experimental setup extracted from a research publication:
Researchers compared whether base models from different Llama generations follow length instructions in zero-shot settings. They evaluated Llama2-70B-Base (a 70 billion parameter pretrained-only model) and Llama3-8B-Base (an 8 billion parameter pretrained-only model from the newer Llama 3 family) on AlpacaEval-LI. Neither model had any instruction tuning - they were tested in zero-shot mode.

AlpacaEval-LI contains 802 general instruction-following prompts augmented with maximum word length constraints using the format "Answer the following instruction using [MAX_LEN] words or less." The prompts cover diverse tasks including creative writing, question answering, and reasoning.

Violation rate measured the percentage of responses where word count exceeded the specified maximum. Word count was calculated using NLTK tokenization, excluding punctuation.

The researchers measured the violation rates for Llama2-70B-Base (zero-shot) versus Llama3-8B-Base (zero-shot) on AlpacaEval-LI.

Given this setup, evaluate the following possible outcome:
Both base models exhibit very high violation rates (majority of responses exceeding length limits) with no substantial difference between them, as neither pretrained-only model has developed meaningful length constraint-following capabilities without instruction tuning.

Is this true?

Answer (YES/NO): NO